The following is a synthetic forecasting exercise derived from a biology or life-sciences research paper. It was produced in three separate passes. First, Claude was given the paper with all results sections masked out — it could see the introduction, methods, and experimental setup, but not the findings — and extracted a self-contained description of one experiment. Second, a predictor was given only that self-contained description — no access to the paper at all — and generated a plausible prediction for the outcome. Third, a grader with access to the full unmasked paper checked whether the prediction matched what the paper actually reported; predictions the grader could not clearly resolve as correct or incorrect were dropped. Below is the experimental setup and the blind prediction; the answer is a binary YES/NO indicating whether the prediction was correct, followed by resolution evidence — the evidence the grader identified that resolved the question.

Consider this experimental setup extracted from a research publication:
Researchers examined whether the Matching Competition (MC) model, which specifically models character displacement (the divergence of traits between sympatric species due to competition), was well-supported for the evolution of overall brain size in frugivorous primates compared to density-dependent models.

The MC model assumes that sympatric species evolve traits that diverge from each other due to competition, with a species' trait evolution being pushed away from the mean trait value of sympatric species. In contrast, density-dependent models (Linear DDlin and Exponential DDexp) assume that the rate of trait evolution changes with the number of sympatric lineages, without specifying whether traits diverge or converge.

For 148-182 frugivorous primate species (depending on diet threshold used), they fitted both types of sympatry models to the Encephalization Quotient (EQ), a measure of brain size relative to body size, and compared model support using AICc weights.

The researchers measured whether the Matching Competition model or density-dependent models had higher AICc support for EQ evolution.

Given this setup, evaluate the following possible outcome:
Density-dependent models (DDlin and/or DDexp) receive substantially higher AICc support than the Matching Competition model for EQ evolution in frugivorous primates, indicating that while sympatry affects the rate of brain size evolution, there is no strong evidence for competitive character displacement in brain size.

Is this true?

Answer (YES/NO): NO